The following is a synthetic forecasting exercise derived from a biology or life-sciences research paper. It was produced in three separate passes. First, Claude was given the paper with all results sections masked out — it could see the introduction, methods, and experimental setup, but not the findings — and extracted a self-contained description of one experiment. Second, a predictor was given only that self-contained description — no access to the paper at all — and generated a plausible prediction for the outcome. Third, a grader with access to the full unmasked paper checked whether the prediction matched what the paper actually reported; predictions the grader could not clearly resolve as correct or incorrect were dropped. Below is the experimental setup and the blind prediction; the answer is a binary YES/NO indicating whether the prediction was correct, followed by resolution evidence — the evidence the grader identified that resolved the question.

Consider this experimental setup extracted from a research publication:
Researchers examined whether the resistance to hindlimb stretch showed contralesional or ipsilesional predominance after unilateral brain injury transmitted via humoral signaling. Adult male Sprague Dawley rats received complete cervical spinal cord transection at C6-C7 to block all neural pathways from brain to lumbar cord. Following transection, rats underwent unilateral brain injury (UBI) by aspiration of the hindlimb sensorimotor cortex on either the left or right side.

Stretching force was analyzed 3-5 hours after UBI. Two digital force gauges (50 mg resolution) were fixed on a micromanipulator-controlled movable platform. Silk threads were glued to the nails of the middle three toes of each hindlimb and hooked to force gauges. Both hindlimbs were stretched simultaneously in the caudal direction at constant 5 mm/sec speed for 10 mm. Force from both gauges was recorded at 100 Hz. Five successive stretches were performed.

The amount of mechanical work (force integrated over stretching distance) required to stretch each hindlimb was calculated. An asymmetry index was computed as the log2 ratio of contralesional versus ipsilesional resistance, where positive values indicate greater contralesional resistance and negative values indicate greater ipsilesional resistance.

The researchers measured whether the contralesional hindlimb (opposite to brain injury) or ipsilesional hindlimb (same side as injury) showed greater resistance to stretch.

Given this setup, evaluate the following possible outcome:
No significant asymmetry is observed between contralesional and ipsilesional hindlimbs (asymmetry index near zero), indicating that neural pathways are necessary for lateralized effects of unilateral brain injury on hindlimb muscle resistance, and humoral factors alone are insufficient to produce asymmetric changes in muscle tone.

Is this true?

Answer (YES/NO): NO